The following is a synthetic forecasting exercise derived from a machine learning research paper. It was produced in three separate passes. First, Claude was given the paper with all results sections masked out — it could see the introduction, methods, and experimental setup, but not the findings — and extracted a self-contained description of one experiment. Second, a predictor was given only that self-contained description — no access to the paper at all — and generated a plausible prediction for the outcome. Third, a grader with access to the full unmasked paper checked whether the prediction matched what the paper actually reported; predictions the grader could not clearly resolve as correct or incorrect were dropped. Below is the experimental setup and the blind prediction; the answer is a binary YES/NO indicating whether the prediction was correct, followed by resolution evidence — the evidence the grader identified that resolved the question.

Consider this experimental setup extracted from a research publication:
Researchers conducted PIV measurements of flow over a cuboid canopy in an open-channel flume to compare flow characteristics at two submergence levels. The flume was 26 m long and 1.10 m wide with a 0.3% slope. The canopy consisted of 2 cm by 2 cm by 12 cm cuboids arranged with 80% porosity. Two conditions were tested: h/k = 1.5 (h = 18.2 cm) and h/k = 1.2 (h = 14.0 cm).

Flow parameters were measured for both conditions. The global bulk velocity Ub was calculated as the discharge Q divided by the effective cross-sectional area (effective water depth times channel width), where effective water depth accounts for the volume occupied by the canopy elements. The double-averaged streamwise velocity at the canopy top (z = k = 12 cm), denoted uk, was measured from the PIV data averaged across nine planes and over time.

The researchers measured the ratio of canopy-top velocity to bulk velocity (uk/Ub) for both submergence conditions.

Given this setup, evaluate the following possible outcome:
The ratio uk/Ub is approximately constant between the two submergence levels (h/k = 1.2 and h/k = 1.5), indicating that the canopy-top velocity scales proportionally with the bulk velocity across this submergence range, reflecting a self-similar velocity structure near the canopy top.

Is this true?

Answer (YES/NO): NO